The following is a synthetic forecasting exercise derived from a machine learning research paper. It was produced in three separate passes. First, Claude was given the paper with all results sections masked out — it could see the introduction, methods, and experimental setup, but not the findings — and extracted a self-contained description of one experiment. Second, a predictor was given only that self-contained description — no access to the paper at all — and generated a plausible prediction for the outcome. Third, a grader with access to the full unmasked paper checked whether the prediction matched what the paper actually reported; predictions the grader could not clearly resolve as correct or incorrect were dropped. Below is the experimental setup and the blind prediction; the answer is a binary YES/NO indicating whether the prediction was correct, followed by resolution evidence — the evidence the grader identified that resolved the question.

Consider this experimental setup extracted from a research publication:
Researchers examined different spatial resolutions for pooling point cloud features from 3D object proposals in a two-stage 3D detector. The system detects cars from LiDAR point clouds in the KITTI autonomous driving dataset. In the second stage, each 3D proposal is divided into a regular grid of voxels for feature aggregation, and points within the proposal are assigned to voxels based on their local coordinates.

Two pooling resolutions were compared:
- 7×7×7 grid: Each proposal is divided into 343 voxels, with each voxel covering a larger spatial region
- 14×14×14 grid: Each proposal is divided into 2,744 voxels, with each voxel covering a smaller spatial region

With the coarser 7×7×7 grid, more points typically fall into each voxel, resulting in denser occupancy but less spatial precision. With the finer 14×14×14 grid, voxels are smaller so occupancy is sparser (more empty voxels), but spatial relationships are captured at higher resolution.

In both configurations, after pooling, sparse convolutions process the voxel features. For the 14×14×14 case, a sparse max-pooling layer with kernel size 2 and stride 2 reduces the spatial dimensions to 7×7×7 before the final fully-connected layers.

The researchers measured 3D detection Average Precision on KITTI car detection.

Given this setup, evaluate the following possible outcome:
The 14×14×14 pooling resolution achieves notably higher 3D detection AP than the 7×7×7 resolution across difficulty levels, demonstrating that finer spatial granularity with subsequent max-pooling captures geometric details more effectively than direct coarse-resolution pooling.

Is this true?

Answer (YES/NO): NO